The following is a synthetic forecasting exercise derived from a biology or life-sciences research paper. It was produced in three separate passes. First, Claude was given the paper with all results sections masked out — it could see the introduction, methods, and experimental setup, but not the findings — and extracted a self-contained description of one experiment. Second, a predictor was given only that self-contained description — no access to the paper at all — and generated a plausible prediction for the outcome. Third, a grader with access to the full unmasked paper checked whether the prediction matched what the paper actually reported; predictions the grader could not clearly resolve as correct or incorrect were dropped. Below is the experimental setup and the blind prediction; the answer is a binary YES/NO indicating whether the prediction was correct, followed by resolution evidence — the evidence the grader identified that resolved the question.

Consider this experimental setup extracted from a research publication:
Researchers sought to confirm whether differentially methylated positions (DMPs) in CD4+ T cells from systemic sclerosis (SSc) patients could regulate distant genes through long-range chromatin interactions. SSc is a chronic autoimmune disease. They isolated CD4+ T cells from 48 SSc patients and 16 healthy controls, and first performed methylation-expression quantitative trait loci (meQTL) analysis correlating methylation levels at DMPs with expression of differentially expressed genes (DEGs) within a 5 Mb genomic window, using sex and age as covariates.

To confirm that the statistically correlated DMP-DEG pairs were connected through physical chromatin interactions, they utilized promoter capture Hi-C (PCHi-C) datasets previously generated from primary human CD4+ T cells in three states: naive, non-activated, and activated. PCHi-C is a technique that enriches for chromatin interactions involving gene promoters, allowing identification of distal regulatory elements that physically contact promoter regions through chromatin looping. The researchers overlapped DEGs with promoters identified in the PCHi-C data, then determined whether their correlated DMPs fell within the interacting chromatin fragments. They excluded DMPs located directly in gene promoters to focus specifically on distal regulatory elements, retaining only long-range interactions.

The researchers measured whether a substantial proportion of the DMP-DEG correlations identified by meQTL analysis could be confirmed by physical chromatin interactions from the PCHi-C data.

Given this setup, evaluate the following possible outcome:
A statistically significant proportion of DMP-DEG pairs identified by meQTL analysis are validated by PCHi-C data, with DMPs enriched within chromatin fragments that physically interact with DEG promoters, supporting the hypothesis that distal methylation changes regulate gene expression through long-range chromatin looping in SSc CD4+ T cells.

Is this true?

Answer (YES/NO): NO